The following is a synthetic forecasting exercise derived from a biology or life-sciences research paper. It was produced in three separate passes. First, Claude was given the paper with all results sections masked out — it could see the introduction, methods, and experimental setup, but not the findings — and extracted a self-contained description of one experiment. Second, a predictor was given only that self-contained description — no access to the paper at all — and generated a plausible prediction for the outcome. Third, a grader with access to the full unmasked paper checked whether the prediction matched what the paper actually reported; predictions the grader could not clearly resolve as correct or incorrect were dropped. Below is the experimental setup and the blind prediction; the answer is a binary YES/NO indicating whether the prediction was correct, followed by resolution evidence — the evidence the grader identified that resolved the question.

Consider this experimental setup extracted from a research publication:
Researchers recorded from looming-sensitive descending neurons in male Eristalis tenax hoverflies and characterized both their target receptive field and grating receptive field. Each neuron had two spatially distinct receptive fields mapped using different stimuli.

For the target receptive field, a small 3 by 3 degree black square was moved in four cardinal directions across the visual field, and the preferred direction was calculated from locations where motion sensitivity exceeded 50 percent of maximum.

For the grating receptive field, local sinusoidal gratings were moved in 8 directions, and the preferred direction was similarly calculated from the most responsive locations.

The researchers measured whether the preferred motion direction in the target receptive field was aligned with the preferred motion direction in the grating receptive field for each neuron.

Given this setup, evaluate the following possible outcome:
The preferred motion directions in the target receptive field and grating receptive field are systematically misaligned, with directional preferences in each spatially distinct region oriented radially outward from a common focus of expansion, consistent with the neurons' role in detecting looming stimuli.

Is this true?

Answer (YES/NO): NO